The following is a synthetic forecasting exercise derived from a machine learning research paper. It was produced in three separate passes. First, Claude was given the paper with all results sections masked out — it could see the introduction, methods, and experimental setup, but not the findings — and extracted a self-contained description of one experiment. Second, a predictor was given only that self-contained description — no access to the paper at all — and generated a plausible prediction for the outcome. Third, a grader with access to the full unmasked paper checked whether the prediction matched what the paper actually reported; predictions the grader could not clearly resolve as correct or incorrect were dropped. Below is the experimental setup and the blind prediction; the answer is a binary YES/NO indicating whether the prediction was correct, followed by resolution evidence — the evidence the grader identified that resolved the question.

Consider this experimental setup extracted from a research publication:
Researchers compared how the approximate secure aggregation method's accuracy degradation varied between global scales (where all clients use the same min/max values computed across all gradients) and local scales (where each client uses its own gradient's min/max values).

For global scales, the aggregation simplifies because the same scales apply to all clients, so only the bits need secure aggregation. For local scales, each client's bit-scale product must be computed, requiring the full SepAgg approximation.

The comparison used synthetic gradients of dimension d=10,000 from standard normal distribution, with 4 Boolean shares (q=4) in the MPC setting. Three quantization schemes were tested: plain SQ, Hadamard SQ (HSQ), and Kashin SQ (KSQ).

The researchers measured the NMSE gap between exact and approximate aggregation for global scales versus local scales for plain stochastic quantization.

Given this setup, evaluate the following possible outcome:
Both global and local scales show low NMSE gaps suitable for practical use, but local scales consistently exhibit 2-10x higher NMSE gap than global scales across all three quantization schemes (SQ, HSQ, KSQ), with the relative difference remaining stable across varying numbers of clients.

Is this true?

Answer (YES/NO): NO